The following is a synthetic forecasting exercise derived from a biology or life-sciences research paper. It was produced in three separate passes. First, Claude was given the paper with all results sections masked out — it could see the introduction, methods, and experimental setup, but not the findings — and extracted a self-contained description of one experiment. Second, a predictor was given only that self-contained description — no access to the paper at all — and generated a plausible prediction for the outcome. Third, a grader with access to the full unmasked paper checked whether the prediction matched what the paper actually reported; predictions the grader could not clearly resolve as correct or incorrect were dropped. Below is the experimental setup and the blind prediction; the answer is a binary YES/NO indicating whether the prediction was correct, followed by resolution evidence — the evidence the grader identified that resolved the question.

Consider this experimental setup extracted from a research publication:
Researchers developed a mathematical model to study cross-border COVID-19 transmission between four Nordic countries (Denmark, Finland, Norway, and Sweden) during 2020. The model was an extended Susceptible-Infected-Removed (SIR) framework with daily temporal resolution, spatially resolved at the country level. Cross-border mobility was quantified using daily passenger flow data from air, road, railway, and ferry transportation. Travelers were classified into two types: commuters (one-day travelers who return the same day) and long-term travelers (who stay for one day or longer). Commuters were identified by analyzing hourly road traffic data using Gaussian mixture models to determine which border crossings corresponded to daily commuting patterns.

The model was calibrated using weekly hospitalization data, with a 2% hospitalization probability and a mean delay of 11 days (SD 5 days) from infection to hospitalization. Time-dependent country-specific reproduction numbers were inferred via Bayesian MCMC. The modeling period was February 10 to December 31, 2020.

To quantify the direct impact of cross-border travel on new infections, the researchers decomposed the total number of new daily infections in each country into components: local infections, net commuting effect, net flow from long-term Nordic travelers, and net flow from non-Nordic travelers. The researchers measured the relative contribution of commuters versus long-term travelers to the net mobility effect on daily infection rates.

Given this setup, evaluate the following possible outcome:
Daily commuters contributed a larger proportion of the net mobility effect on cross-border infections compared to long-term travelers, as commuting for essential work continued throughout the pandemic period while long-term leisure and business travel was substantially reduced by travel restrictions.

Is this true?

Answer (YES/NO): NO